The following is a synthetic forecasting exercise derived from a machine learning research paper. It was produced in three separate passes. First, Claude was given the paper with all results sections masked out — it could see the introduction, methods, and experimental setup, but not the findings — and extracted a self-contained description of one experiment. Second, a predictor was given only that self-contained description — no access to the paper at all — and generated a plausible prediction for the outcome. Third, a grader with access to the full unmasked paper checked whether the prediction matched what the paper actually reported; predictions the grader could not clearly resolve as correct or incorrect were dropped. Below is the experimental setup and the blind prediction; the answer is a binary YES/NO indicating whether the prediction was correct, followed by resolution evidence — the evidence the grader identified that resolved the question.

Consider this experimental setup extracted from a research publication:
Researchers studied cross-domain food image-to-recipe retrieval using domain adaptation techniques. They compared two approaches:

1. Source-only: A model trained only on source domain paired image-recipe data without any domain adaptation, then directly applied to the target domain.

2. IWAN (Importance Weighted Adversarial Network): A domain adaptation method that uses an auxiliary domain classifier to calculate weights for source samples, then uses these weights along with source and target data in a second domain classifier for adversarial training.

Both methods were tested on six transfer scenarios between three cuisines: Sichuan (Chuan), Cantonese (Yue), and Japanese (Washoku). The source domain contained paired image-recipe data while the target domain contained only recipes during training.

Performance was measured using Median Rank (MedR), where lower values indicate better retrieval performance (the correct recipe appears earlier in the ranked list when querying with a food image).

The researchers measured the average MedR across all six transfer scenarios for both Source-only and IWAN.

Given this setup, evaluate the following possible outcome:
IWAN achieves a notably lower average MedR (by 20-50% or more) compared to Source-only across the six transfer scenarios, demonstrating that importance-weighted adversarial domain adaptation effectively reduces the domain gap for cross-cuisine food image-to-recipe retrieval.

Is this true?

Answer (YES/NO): NO